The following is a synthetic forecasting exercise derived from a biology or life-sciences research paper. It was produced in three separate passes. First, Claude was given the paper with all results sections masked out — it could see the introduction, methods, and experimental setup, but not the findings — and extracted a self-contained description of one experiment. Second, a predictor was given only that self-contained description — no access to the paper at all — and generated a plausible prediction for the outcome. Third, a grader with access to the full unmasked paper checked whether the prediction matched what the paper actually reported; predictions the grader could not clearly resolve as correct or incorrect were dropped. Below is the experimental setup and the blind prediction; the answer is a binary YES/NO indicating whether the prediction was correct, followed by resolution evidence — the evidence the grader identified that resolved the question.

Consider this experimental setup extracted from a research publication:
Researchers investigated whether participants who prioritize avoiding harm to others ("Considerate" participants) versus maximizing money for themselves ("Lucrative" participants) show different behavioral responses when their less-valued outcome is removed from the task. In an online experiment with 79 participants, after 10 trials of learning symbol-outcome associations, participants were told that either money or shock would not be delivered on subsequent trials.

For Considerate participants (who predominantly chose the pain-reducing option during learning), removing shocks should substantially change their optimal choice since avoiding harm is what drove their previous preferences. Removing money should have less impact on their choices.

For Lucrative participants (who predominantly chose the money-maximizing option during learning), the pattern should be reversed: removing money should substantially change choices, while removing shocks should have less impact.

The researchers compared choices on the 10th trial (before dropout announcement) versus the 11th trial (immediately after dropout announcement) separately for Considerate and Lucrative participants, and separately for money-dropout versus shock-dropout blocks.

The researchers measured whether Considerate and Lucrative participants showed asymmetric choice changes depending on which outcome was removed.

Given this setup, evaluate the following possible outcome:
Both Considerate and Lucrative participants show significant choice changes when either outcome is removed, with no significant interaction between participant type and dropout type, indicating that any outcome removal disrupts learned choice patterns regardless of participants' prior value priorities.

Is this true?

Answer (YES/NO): NO